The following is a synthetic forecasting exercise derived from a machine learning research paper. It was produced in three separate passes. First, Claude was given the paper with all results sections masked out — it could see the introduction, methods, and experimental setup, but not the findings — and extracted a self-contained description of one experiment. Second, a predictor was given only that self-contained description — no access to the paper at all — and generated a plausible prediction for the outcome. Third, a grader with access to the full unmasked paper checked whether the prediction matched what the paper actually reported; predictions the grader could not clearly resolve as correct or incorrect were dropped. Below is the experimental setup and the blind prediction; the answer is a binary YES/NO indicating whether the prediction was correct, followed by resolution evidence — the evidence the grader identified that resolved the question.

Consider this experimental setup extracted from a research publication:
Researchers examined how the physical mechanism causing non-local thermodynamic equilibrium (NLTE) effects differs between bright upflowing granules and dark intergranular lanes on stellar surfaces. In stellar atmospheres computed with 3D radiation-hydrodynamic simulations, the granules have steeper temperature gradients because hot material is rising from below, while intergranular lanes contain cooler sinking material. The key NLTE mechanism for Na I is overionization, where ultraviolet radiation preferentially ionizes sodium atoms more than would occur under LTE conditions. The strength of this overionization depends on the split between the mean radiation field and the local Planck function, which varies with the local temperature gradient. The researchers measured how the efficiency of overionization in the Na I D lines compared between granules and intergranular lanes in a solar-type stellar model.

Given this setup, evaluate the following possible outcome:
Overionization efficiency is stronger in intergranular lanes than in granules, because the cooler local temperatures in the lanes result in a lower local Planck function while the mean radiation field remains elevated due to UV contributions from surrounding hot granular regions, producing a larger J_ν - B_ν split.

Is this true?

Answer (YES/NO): NO